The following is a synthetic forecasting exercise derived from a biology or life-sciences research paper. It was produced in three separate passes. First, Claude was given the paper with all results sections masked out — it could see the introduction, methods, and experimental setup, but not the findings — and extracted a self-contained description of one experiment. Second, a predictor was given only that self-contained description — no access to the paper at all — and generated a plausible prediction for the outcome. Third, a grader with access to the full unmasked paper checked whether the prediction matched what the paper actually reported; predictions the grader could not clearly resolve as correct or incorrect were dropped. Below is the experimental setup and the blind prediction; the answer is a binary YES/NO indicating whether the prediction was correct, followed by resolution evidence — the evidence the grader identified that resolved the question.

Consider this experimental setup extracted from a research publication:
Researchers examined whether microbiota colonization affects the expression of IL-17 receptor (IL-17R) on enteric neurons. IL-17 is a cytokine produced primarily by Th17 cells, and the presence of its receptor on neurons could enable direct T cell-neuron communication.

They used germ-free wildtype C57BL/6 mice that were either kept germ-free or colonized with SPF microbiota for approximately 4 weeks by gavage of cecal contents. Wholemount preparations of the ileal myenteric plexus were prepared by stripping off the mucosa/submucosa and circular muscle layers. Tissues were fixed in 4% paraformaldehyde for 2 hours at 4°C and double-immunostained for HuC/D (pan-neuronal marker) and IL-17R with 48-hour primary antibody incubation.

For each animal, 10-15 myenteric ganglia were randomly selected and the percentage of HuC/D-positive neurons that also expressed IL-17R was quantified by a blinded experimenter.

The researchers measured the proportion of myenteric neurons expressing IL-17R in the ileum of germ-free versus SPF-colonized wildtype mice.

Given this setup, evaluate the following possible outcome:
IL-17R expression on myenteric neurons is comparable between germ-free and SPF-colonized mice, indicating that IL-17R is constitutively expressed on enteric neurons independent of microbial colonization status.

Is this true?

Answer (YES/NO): YES